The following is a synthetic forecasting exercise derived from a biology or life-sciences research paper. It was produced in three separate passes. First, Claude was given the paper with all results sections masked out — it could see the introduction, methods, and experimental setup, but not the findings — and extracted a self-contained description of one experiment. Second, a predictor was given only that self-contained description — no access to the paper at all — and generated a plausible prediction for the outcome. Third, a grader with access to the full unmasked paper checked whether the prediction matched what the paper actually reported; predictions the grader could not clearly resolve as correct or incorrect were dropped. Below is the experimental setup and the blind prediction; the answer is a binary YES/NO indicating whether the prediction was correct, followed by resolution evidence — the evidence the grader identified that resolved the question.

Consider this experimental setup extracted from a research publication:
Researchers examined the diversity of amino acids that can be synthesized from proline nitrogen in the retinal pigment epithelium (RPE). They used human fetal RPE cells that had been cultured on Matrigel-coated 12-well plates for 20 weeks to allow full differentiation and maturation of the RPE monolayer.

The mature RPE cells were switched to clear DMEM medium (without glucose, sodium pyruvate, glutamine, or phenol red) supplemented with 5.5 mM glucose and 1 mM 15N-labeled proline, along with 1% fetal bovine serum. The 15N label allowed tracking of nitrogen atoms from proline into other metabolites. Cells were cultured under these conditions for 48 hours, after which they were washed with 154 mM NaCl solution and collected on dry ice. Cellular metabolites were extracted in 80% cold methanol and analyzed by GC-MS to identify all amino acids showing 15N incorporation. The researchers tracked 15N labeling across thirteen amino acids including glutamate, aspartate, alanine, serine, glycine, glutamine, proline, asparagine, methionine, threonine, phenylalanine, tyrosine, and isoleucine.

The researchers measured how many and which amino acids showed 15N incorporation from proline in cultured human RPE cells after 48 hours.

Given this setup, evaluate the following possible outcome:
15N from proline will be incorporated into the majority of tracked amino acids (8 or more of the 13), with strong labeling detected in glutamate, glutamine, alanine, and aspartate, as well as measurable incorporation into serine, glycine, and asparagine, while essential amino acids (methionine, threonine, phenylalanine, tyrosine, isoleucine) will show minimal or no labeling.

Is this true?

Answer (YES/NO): NO